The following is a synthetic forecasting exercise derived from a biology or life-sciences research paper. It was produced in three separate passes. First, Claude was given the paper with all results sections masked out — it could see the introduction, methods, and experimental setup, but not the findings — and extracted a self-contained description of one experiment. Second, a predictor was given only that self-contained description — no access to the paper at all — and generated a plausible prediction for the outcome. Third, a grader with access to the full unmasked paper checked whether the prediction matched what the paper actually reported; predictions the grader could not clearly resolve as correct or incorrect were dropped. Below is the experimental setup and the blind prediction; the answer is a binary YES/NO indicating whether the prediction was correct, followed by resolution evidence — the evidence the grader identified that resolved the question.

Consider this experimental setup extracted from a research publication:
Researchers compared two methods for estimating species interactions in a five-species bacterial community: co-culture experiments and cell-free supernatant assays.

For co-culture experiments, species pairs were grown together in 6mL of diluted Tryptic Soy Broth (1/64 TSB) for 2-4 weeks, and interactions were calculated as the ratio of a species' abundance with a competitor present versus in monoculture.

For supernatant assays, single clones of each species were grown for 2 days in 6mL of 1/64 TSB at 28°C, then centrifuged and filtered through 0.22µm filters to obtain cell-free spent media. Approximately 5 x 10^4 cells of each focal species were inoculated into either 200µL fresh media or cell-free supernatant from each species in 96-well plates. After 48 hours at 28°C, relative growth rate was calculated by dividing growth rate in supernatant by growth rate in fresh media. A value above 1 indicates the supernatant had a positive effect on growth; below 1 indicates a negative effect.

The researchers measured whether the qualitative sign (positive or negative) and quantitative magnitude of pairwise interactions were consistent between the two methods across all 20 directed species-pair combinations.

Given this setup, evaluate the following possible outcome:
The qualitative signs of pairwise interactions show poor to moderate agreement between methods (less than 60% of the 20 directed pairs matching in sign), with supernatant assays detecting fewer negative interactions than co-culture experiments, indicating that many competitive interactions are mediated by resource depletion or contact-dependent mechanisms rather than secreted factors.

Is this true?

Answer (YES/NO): NO